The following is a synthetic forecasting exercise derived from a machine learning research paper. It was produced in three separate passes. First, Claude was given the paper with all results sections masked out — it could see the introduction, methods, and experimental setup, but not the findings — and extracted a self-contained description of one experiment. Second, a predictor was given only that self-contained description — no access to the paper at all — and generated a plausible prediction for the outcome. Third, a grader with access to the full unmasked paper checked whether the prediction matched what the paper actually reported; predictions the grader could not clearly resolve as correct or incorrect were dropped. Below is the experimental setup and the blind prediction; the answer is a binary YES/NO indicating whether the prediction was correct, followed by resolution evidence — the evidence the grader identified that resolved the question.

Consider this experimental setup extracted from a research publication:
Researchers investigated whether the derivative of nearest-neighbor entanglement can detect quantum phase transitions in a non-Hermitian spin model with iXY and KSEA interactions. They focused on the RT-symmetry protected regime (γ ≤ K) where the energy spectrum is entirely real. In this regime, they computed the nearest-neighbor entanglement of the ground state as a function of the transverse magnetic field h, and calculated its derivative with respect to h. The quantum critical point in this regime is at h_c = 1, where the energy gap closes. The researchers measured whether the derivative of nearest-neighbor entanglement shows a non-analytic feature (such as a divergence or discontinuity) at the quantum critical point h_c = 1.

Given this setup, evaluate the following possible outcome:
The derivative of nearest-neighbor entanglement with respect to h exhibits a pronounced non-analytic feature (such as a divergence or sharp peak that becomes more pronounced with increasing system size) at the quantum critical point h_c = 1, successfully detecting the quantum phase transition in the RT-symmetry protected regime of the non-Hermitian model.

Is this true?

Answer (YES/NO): YES